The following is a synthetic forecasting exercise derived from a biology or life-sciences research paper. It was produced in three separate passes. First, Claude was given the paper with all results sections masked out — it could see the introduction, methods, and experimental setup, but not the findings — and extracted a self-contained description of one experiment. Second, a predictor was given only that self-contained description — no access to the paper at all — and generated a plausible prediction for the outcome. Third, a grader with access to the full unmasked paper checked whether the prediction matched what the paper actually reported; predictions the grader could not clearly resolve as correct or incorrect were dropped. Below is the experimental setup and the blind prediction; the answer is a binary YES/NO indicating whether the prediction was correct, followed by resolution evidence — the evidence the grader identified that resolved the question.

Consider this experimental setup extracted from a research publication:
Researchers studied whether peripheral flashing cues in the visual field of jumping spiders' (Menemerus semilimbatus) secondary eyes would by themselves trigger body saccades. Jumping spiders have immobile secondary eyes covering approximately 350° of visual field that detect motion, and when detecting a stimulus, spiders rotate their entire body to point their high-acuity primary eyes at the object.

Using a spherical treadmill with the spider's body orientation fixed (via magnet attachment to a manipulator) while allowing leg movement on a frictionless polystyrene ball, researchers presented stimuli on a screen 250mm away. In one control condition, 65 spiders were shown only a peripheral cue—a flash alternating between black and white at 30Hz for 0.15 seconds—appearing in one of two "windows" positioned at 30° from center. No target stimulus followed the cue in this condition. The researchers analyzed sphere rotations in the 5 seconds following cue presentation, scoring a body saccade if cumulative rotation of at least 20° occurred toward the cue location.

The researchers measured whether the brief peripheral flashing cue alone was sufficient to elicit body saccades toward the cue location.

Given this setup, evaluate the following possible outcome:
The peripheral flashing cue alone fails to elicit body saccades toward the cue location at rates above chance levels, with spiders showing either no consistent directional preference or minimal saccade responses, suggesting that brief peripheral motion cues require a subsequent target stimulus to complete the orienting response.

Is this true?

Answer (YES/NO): YES